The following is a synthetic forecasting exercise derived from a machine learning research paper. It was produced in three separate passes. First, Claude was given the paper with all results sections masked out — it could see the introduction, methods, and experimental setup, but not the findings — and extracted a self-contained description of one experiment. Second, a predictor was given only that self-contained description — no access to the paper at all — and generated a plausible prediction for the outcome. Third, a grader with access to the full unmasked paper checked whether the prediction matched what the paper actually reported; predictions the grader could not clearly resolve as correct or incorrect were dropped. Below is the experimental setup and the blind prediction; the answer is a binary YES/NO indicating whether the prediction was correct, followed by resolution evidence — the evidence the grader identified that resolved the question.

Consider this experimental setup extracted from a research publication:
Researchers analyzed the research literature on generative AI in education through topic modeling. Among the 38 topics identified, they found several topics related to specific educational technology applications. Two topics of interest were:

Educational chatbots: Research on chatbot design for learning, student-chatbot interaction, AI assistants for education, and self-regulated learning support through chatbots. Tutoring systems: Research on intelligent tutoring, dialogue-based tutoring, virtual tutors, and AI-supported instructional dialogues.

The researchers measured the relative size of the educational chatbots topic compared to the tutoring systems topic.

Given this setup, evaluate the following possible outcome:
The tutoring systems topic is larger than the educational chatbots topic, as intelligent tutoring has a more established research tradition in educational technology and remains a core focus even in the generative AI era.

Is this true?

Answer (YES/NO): NO